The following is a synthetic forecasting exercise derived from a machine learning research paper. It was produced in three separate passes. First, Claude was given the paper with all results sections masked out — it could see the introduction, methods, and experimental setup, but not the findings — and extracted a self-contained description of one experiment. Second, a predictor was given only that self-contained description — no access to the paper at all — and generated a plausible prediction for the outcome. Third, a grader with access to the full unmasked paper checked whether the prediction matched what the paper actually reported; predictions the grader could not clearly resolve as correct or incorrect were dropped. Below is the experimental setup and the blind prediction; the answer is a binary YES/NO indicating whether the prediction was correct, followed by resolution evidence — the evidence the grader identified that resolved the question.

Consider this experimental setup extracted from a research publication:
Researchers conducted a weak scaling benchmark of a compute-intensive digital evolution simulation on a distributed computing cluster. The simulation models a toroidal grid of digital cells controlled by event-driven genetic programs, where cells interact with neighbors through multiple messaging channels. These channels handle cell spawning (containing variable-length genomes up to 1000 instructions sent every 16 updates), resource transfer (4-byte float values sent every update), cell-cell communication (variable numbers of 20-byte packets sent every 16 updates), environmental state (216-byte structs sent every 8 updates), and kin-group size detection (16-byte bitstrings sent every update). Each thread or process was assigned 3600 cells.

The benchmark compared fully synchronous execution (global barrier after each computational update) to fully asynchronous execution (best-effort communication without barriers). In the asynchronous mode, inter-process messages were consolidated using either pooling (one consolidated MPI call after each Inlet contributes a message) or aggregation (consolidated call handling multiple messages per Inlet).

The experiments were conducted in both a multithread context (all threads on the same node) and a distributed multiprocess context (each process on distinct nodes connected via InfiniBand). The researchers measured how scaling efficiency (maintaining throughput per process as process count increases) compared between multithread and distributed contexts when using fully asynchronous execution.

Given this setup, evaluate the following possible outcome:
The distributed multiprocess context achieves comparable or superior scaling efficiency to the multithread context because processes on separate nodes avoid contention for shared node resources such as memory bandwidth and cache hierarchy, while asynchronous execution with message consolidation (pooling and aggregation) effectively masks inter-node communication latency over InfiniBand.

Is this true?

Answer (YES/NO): YES